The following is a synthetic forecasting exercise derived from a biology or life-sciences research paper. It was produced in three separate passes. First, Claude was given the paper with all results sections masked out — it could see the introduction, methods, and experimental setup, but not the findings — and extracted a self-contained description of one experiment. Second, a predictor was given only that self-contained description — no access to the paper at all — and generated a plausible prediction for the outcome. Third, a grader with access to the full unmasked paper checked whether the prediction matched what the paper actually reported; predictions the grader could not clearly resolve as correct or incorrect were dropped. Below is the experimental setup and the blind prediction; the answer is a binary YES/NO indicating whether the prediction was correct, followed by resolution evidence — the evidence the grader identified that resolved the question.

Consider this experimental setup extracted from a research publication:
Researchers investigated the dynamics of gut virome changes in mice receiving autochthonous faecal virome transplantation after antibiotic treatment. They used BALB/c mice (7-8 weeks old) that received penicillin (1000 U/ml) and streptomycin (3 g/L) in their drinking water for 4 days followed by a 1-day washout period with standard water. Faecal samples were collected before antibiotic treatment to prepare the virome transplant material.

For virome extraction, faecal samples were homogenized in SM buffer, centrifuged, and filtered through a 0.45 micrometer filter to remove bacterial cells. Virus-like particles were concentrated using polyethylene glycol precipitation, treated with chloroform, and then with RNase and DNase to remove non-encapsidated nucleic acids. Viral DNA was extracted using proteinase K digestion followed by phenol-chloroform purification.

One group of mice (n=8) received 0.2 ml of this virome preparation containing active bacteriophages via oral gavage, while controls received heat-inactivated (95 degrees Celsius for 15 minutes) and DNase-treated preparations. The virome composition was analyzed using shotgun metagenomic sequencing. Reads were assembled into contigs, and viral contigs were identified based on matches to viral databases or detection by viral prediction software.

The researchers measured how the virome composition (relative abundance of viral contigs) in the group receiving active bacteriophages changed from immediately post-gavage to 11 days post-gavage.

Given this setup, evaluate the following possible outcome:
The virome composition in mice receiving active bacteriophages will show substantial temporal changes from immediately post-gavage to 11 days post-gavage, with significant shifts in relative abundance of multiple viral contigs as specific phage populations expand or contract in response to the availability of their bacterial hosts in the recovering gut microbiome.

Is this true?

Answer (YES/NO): YES